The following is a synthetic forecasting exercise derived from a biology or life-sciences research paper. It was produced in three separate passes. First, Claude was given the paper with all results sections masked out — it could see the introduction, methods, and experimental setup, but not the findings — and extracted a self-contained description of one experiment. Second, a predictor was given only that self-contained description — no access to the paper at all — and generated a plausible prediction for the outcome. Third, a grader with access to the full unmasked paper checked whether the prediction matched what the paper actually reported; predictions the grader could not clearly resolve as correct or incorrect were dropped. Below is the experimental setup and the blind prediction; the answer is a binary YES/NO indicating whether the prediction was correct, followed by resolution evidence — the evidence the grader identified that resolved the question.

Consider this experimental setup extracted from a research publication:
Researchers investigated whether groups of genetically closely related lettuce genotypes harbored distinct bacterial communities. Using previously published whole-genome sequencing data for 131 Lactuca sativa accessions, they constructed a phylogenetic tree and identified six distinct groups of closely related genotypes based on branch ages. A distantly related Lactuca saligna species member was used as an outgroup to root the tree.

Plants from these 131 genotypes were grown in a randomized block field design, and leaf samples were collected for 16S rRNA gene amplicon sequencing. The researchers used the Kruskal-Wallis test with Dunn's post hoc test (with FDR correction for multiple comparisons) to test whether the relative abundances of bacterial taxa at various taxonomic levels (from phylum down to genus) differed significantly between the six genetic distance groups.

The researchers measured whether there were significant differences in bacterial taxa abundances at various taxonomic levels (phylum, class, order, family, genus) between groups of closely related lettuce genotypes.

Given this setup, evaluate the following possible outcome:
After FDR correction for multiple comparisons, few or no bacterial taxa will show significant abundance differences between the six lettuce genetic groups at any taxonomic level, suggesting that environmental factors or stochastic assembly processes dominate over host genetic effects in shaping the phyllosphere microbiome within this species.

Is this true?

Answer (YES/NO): NO